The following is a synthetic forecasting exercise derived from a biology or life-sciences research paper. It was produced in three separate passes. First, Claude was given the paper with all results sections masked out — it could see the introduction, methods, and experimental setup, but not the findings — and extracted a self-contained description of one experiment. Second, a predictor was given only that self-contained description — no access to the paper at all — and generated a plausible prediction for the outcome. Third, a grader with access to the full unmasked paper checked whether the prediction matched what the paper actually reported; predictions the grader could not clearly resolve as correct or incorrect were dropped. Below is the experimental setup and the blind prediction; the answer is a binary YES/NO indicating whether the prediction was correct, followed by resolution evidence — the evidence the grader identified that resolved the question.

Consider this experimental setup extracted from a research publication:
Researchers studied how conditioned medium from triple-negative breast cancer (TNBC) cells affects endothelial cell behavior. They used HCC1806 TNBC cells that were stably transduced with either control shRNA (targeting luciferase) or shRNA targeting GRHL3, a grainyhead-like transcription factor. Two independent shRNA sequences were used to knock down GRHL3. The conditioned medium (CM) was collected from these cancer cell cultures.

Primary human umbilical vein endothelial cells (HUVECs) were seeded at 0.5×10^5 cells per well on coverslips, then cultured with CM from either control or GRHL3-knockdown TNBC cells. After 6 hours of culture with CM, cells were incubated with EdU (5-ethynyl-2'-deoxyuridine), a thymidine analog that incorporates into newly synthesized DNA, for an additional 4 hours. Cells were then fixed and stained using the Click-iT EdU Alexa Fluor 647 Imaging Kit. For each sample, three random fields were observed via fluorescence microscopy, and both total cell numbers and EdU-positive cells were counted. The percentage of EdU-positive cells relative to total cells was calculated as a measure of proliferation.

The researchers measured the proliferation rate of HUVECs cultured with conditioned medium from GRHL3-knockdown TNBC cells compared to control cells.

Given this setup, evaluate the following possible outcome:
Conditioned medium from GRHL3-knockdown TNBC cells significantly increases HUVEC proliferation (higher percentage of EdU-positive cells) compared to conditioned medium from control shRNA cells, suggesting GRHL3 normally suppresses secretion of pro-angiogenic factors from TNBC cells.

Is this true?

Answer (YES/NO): NO